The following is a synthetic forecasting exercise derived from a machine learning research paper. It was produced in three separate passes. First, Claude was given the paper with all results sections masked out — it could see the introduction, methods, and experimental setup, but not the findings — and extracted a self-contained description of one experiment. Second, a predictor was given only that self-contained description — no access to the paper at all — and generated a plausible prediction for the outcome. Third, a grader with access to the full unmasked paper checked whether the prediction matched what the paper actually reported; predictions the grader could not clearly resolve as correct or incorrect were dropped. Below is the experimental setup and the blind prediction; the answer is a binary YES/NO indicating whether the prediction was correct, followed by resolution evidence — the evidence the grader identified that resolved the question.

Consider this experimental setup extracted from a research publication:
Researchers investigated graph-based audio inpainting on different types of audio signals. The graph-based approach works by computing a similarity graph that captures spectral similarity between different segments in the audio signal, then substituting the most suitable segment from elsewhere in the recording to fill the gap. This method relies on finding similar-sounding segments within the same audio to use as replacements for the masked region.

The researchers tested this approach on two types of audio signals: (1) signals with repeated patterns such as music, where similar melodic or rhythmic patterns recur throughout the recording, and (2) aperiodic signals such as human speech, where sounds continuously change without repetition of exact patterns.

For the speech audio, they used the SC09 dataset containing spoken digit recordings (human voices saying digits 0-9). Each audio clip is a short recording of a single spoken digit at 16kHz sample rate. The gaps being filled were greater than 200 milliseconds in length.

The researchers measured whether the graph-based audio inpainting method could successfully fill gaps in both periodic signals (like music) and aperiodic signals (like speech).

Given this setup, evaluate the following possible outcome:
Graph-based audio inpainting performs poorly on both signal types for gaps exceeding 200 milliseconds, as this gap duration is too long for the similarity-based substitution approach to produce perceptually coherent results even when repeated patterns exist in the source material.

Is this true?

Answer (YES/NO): NO